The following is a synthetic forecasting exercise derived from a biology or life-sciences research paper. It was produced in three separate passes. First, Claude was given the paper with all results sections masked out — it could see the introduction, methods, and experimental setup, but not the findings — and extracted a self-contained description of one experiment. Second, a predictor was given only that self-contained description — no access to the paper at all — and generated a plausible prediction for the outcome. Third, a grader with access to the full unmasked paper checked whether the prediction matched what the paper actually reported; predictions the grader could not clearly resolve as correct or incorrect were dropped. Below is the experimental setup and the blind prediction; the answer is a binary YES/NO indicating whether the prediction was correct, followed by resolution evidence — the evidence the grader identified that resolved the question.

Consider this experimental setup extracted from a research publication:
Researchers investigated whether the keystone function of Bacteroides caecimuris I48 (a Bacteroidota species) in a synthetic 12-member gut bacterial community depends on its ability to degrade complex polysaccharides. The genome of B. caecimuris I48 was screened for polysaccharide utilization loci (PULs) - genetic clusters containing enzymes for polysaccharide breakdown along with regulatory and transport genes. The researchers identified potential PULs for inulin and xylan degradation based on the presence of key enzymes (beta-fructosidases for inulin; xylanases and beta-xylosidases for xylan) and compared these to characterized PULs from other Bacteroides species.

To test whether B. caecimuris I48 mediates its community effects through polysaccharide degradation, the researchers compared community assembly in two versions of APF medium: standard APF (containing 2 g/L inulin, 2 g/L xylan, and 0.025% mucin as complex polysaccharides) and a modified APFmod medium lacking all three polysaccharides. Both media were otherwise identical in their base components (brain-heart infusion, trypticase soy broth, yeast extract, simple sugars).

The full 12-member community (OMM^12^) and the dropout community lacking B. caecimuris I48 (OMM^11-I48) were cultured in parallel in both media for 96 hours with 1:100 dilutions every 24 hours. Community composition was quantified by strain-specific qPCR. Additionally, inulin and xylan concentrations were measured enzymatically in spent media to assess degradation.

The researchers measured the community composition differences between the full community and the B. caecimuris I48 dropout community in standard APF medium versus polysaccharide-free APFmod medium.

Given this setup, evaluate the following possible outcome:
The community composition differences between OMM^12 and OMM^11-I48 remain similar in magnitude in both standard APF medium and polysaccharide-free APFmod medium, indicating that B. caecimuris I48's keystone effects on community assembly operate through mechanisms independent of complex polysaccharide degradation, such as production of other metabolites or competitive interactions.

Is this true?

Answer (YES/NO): NO